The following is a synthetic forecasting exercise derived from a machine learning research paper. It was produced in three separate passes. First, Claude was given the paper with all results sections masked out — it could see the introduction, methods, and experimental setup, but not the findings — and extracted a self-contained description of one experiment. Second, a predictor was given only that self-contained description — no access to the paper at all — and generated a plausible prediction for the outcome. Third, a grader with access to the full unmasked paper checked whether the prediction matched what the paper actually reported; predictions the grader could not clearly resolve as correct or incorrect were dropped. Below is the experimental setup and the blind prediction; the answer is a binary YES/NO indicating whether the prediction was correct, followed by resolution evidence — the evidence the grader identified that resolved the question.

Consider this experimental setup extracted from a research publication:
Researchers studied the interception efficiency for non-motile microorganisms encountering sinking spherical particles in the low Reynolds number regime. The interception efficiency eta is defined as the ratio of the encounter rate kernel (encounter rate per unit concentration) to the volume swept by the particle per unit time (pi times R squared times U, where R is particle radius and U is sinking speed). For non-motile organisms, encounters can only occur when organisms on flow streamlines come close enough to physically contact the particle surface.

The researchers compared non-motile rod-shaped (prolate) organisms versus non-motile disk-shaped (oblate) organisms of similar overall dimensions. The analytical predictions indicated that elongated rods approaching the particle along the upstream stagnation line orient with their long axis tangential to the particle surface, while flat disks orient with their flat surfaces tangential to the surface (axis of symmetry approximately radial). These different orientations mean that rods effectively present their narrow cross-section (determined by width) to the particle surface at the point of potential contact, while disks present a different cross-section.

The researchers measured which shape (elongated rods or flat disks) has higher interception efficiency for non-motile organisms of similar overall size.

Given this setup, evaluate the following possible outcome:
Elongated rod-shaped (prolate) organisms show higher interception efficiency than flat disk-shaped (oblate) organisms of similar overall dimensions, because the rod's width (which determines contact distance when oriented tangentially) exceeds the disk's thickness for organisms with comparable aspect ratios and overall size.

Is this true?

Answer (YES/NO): NO